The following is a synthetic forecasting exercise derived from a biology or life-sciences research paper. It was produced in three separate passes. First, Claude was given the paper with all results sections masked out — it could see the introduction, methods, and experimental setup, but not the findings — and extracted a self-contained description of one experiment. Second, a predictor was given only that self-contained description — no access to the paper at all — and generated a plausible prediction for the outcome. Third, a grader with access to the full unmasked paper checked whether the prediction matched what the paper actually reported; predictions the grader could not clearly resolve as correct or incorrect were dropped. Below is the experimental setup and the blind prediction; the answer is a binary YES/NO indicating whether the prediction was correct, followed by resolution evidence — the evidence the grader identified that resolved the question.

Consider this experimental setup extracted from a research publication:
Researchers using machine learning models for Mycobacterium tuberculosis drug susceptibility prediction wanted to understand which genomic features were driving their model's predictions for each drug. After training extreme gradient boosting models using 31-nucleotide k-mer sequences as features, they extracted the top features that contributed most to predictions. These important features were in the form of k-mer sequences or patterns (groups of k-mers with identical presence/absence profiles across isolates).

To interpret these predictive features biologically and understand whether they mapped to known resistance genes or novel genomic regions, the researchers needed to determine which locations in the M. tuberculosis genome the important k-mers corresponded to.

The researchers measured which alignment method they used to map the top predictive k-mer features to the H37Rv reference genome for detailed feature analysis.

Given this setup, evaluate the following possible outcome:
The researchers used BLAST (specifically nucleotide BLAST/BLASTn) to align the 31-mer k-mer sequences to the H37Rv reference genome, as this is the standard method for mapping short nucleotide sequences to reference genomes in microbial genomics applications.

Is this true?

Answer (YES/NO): NO